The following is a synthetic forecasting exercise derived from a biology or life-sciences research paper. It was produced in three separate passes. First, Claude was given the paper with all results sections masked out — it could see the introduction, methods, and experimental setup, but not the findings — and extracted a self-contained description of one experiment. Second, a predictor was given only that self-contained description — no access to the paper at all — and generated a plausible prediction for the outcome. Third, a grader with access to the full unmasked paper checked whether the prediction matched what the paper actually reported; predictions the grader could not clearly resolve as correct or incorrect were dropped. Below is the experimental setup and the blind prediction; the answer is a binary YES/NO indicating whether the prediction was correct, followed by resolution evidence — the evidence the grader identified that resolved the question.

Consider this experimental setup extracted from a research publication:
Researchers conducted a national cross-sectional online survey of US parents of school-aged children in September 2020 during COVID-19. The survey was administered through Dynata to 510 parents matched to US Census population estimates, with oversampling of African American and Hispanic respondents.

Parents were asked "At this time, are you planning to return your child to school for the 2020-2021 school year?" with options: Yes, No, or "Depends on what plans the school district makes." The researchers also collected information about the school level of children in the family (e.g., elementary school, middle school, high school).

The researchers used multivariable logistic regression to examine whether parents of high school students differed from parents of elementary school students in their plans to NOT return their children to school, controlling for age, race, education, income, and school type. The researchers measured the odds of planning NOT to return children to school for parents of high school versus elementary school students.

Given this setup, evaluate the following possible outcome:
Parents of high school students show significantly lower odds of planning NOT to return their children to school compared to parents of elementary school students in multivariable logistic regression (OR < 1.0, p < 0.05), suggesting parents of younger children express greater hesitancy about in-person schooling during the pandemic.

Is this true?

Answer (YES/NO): NO